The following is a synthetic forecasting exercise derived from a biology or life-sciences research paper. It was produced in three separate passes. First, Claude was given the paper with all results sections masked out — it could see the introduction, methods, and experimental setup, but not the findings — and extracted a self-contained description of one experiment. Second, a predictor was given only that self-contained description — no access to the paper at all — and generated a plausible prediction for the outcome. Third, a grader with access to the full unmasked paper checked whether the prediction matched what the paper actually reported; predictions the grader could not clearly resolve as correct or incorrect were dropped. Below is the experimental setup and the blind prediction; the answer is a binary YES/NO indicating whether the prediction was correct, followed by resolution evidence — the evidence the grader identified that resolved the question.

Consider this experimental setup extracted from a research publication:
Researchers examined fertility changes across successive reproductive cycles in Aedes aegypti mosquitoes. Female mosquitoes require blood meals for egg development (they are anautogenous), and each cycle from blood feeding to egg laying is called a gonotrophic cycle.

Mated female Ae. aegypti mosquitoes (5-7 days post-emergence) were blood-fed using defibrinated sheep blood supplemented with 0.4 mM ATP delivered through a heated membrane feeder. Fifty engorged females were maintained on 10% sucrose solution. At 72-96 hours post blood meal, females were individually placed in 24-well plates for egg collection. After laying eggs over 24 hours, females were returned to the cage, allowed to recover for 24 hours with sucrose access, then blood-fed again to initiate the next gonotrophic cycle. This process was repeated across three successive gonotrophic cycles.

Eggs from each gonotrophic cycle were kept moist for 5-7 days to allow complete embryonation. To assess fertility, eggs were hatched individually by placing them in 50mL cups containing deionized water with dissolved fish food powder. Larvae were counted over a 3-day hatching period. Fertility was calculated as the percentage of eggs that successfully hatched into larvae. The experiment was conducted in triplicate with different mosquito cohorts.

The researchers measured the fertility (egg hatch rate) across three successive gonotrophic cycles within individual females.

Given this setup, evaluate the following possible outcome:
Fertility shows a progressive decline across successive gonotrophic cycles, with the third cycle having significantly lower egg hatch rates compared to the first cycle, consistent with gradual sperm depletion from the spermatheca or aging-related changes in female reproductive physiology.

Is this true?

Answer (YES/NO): NO